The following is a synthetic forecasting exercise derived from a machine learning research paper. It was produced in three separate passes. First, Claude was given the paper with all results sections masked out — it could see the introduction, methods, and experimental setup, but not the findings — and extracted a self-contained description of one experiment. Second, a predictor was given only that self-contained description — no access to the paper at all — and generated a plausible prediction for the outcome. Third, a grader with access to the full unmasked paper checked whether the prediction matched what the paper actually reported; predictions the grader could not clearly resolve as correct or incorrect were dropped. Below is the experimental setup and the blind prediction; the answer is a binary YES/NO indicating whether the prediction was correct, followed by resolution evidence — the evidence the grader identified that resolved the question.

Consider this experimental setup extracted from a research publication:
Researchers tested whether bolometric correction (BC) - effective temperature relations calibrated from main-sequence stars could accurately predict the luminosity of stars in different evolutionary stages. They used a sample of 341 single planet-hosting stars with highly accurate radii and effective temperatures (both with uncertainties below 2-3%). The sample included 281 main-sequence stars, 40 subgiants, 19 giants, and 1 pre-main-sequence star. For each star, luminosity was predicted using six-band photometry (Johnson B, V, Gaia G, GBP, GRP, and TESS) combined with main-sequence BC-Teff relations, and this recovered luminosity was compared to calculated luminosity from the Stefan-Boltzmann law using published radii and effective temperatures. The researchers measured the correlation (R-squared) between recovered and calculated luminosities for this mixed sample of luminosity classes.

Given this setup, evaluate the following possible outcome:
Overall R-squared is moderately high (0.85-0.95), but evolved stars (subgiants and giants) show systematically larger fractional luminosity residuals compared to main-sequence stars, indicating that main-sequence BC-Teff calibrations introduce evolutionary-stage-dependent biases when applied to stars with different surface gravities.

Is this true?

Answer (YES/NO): NO